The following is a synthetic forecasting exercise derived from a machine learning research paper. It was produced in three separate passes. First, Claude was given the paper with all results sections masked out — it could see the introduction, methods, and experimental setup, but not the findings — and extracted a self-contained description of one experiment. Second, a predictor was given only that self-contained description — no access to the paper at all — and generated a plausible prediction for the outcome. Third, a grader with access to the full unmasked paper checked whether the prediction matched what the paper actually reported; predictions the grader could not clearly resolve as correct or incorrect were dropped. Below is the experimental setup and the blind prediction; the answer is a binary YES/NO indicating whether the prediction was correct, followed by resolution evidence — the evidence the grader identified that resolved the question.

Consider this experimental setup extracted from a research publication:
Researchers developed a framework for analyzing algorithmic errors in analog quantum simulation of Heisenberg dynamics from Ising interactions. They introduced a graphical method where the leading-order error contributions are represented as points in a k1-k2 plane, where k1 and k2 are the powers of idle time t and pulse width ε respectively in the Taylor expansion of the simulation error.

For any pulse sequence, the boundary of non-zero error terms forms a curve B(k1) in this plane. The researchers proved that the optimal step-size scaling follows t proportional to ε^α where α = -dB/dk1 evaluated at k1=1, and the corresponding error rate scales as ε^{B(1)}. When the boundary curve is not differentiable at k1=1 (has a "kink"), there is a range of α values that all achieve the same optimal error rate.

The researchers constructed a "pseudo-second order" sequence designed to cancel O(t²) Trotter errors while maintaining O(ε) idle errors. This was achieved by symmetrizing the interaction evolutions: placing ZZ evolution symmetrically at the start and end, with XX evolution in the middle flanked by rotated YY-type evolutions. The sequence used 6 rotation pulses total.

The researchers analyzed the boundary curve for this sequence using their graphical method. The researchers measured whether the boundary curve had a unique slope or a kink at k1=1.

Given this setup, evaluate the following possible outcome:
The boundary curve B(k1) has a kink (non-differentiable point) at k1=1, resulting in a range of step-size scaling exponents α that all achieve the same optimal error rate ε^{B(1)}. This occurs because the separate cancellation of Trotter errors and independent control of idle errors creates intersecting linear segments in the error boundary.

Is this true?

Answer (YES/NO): YES